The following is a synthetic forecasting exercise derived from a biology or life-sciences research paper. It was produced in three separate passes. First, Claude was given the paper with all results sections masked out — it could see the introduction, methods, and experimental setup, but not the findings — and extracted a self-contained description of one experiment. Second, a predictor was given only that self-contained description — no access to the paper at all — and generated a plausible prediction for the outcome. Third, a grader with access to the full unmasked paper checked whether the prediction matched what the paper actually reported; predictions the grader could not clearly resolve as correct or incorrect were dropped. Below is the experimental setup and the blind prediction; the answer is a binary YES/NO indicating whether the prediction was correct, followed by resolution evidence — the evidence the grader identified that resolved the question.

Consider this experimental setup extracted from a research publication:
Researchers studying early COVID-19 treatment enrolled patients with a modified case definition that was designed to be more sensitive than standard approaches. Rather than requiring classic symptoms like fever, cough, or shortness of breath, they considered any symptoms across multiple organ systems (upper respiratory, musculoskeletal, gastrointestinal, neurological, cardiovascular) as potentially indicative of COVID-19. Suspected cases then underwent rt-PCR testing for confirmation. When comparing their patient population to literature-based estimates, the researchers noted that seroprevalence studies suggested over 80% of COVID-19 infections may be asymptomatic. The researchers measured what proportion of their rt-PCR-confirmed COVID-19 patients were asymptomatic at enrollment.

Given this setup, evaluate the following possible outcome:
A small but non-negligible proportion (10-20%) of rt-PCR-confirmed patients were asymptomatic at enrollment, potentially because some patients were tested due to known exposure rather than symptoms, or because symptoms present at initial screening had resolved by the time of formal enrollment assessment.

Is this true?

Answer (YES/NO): NO